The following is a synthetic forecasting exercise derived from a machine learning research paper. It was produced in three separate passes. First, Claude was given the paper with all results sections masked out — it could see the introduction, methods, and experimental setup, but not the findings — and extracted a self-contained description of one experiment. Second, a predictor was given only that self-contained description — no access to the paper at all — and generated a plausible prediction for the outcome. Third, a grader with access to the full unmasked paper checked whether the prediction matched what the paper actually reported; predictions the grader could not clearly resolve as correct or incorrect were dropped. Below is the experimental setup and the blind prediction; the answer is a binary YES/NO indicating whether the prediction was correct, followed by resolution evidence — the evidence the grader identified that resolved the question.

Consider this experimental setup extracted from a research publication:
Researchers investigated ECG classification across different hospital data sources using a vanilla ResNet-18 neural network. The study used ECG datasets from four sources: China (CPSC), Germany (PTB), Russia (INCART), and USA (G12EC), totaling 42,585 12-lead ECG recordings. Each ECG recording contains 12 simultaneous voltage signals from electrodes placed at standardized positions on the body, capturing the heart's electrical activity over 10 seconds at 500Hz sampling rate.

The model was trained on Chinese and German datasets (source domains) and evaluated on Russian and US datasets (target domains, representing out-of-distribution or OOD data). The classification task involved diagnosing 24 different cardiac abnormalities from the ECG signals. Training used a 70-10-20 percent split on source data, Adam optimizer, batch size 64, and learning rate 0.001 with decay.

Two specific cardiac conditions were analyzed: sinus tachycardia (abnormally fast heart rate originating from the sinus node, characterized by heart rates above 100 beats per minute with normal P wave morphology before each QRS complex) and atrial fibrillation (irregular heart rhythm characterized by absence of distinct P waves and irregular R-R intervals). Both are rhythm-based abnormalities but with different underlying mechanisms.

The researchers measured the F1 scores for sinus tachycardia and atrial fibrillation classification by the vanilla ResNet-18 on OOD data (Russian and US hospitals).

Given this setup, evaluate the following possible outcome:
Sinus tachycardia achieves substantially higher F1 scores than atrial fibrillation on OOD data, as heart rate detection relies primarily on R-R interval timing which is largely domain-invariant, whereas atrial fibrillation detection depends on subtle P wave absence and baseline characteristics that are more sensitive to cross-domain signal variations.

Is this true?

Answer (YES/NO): NO